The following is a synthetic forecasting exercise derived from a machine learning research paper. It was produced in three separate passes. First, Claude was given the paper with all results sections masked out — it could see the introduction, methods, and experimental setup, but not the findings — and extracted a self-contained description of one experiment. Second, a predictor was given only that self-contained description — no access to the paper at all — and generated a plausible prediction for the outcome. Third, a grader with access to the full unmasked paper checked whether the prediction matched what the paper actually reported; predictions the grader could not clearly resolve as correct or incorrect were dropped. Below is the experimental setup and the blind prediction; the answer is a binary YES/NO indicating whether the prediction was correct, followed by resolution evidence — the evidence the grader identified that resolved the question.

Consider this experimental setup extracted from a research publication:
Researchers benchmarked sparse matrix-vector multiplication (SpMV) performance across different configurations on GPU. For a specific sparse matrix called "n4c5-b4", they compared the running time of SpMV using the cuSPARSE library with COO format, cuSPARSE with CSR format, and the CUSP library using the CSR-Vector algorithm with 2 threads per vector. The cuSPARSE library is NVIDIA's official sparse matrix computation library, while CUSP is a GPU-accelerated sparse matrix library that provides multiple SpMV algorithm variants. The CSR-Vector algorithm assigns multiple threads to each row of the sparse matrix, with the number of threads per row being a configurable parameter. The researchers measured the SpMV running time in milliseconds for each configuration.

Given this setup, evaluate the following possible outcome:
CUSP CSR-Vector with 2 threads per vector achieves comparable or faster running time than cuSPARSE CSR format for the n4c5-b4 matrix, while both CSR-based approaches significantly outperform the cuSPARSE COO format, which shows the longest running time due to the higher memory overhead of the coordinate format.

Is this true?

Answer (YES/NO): NO